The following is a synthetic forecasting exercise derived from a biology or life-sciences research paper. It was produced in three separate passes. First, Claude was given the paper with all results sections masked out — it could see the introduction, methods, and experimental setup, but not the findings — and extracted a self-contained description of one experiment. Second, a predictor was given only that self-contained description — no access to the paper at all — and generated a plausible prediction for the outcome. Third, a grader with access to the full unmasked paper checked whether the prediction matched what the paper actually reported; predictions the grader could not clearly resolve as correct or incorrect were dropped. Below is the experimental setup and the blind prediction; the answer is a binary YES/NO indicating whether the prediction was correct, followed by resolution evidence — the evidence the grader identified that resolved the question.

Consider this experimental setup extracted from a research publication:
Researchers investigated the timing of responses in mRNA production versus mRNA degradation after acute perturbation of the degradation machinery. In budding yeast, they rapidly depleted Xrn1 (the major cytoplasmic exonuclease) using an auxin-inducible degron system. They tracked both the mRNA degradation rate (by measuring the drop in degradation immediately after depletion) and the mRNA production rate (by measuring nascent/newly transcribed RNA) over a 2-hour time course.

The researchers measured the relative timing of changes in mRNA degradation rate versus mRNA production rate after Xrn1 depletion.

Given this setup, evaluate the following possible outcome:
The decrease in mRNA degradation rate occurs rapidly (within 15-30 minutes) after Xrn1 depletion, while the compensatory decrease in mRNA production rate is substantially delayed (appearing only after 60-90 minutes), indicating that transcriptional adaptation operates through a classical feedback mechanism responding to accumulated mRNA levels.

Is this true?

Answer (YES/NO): NO